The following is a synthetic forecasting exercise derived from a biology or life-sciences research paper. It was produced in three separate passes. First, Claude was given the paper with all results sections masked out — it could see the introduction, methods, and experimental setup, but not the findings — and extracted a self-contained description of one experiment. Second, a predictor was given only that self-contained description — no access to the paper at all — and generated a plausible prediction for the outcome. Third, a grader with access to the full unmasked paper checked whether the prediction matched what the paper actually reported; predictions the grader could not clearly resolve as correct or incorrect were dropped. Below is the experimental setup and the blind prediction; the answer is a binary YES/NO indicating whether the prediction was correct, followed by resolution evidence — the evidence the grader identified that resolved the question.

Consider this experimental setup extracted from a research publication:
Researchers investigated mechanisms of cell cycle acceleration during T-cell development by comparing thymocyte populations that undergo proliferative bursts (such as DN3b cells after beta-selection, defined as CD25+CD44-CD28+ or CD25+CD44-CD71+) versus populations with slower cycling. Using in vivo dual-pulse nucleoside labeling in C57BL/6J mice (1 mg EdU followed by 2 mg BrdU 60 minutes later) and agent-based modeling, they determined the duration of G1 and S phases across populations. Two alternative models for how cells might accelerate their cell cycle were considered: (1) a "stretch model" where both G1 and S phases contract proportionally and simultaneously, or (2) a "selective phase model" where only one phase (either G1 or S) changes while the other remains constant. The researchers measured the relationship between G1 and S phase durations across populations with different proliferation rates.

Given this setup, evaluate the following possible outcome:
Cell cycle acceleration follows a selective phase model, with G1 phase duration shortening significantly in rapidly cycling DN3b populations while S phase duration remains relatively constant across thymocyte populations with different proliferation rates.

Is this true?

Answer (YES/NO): NO